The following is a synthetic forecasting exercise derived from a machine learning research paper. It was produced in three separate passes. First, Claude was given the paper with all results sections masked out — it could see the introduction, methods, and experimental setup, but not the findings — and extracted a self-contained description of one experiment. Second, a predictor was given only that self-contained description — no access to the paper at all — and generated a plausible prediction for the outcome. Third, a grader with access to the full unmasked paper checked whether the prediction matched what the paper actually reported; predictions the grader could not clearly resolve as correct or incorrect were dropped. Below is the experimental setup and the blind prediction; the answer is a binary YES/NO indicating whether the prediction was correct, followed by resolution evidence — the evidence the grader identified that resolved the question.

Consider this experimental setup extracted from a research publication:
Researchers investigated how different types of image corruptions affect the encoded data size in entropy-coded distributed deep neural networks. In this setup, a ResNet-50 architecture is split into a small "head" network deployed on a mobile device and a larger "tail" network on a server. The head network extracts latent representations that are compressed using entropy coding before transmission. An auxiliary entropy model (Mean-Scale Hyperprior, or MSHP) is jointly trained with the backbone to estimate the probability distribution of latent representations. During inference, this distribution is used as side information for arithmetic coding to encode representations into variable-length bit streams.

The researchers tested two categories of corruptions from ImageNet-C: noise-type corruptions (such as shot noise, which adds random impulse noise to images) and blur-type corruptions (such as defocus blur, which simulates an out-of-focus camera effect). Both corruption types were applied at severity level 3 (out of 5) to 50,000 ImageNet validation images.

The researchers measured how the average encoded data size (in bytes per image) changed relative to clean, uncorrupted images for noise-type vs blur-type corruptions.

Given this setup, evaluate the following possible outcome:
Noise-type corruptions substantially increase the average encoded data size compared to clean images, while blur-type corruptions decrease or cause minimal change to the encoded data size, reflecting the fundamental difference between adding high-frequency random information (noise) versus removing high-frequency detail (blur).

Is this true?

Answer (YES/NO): YES